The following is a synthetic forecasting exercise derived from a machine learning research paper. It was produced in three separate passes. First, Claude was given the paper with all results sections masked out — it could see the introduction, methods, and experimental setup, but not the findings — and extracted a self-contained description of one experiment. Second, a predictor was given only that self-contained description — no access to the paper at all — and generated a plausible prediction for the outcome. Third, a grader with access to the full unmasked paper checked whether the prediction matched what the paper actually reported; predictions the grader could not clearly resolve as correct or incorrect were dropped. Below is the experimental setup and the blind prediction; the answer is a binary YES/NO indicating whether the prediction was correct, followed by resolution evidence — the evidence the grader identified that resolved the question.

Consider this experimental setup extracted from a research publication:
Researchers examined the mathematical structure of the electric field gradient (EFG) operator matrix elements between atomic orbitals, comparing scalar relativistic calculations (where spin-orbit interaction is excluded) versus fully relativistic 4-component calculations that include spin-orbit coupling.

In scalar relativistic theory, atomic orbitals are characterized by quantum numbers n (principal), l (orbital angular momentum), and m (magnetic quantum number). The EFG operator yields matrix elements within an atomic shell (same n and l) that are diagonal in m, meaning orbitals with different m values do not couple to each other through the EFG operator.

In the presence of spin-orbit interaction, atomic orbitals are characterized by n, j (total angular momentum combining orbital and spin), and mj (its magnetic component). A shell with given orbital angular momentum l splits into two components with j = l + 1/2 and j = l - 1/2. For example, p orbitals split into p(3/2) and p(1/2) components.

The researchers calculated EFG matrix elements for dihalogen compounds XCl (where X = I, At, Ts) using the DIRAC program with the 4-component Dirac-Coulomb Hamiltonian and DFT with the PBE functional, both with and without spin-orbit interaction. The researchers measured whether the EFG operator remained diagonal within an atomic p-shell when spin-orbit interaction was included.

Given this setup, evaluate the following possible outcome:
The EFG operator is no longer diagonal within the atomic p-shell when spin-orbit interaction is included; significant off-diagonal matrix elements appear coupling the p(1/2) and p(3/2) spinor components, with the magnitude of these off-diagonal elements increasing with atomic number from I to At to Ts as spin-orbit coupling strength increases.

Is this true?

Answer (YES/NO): YES